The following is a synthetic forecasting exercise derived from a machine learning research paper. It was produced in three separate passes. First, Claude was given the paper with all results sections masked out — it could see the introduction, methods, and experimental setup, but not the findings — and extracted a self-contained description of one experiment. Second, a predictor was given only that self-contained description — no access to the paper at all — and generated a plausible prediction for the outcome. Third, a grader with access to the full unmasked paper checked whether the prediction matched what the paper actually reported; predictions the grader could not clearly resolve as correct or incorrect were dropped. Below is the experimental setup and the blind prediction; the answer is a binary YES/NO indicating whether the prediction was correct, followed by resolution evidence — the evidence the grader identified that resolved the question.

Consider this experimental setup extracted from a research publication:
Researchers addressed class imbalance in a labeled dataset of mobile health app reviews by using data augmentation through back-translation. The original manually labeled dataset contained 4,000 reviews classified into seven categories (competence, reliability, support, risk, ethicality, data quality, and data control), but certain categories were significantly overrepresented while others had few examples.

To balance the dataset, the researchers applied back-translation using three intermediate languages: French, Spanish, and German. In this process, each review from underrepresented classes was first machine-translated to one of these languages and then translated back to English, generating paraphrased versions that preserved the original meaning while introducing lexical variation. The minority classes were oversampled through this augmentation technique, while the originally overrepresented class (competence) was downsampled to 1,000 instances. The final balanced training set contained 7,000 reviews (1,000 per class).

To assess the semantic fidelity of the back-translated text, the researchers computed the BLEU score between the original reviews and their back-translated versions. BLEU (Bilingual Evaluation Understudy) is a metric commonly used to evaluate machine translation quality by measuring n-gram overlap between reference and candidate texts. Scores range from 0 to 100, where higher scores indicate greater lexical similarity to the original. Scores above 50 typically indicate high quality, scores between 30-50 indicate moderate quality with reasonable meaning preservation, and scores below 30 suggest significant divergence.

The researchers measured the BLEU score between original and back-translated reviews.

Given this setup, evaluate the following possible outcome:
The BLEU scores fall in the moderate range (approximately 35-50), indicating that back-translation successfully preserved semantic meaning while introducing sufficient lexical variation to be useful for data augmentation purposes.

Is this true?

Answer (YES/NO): NO